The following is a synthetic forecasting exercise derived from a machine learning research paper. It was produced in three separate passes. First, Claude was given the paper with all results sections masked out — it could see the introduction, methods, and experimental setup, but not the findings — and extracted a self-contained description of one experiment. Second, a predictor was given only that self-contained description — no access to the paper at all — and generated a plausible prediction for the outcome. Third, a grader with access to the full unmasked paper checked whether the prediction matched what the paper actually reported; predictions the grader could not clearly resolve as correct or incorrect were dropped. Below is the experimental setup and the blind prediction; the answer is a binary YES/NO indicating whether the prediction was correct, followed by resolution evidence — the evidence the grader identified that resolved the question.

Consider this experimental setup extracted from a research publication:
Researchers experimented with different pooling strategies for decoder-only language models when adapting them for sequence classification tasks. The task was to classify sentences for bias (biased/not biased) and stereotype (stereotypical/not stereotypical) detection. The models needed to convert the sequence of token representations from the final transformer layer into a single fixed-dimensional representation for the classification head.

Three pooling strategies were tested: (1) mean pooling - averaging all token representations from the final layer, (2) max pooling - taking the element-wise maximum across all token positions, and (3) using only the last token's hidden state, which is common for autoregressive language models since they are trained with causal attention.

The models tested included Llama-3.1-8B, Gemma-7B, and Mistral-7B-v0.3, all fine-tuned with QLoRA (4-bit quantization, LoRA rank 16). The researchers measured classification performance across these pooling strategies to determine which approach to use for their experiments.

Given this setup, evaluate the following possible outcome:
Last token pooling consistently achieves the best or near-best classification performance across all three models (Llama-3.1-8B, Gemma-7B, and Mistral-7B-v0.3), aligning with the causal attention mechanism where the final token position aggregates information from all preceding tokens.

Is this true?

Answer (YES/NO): NO